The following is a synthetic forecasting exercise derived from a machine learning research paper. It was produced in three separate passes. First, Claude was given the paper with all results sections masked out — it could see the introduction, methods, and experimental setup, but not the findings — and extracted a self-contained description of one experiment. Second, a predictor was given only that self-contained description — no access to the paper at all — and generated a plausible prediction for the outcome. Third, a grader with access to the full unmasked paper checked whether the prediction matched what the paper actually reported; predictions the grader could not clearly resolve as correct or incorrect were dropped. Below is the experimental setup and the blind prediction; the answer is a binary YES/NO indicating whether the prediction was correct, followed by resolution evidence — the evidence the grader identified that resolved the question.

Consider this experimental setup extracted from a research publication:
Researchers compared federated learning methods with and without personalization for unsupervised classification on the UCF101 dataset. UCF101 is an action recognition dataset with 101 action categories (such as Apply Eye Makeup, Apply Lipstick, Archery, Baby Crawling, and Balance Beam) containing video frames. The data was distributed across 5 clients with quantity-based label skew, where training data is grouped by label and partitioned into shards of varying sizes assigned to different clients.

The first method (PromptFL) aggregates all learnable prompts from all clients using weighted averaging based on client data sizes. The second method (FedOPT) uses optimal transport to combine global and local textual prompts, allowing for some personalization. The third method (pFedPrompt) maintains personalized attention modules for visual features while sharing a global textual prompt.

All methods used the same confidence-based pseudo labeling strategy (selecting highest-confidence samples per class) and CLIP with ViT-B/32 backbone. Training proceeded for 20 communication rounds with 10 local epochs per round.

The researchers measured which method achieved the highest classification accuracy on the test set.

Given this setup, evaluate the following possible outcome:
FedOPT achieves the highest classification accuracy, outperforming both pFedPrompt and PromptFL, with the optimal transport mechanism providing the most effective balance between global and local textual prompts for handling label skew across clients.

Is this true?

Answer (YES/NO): NO